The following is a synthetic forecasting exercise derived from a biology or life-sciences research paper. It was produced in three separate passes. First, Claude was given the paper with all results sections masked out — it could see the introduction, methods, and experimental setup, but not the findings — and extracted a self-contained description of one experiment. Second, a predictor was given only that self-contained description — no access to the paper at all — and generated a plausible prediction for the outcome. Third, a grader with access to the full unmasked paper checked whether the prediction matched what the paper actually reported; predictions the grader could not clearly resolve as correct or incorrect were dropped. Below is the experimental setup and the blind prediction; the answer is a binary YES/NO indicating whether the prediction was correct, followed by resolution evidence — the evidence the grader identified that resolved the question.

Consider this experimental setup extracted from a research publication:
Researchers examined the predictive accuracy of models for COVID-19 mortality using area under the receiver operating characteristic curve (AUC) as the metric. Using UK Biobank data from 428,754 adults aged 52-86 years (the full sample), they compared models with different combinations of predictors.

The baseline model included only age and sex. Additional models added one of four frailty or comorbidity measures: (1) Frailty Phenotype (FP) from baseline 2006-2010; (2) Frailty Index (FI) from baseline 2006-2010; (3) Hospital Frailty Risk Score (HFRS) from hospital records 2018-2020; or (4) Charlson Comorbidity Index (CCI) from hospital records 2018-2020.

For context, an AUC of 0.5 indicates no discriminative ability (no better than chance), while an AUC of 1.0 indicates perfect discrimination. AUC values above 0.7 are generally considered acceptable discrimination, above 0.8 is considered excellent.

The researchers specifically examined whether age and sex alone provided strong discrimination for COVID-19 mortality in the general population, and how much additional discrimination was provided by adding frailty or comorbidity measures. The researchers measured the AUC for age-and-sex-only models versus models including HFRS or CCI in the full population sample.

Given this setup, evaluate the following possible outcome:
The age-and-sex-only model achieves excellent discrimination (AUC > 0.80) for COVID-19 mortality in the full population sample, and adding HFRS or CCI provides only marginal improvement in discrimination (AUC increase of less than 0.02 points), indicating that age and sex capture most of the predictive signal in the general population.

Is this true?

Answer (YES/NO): NO